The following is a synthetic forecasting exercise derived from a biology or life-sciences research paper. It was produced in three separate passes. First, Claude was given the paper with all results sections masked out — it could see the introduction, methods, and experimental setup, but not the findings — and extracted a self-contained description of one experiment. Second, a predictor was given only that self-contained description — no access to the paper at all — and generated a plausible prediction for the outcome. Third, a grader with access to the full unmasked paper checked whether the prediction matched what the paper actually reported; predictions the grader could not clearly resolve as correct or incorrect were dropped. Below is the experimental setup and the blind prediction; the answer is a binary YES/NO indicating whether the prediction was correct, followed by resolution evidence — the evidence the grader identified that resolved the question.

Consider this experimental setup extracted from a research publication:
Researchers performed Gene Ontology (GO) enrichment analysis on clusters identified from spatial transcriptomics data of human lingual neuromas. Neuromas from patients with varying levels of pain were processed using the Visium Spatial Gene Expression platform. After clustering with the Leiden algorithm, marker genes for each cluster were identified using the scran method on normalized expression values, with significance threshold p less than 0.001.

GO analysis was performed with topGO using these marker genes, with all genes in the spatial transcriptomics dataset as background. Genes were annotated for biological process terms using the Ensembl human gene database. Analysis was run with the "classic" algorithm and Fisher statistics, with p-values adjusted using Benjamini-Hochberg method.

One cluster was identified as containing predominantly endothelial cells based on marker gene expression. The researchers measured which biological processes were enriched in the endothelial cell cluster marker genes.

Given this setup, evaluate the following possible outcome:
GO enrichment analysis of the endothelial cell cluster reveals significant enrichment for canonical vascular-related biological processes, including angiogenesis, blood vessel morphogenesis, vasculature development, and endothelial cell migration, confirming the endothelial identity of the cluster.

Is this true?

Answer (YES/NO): NO